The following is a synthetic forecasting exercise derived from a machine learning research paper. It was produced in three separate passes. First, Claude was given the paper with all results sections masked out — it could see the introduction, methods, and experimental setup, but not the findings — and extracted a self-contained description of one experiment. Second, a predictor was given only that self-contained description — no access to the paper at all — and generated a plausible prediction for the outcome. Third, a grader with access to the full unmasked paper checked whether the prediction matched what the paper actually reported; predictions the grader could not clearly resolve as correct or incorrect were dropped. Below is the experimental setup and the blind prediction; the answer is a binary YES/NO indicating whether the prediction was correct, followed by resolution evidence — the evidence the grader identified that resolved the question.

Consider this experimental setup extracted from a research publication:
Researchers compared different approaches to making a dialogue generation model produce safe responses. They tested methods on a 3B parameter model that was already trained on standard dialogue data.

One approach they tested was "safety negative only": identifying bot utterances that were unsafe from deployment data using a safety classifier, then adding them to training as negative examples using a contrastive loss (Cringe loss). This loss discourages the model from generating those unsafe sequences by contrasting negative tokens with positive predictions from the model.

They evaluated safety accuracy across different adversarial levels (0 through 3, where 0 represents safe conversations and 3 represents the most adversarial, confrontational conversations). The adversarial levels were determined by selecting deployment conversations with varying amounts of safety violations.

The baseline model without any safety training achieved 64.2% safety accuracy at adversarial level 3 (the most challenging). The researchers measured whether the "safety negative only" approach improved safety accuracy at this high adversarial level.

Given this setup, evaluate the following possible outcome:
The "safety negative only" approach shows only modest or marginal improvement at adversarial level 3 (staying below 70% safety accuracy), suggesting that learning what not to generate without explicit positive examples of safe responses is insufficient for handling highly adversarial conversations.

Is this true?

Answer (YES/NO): YES